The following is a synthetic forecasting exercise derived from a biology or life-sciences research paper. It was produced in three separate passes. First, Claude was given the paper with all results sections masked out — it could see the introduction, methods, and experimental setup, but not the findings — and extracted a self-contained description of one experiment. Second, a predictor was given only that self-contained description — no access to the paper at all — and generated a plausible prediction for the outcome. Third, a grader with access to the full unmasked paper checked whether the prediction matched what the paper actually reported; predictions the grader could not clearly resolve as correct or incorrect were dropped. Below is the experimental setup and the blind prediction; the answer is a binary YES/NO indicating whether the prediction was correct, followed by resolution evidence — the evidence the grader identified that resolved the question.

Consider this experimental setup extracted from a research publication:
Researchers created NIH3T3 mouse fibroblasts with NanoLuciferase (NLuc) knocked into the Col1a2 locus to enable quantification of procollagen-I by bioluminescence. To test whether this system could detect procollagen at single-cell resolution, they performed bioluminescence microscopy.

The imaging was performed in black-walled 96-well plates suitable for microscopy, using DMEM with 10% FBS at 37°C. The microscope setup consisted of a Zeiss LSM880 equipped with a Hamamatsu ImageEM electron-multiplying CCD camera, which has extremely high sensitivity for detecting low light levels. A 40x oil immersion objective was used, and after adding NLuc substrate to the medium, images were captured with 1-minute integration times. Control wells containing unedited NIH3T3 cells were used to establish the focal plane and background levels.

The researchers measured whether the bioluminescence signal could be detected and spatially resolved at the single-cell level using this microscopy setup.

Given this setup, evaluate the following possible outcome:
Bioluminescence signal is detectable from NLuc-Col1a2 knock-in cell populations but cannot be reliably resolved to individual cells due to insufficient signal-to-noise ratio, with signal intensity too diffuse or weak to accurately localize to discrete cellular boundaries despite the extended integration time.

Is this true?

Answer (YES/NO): NO